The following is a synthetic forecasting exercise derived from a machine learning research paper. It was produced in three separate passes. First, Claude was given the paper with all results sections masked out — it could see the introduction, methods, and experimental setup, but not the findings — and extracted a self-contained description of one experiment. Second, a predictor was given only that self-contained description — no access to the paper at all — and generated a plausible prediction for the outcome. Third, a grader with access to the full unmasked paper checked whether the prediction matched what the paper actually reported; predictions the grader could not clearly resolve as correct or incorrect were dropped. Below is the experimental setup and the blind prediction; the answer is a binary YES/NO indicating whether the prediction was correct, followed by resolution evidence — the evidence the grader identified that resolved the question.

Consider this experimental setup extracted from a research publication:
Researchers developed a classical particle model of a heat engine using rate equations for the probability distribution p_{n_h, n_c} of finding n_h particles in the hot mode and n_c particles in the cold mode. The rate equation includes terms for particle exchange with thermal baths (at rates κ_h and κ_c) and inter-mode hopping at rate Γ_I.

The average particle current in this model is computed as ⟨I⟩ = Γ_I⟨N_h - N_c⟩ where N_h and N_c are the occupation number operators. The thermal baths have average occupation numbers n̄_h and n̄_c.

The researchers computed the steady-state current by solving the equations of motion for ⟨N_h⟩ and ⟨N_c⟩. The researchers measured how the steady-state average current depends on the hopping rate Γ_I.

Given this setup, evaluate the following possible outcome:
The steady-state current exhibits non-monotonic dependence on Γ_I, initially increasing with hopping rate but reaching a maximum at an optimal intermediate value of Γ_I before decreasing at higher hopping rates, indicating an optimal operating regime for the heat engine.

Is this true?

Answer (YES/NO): NO